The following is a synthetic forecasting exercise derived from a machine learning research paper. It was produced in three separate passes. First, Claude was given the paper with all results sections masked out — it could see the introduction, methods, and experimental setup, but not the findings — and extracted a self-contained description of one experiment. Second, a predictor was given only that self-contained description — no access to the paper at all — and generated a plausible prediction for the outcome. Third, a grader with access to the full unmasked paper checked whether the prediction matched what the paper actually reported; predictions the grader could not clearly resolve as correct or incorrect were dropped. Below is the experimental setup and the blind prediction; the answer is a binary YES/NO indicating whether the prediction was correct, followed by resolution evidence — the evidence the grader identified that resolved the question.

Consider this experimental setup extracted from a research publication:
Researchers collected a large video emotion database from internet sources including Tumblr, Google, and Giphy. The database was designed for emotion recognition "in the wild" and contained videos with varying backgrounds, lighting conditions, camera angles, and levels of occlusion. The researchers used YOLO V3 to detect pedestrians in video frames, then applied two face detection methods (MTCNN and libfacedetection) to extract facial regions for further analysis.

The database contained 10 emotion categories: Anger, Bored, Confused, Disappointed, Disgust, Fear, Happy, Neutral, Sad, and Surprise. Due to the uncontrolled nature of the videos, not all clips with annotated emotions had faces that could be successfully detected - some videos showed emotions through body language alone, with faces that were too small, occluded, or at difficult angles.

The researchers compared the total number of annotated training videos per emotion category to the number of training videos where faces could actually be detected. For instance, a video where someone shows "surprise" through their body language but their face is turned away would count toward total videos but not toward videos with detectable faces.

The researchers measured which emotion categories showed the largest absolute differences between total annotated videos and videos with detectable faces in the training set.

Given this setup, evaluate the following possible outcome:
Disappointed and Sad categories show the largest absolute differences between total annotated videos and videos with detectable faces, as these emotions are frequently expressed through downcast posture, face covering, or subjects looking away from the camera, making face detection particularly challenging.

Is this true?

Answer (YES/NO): NO